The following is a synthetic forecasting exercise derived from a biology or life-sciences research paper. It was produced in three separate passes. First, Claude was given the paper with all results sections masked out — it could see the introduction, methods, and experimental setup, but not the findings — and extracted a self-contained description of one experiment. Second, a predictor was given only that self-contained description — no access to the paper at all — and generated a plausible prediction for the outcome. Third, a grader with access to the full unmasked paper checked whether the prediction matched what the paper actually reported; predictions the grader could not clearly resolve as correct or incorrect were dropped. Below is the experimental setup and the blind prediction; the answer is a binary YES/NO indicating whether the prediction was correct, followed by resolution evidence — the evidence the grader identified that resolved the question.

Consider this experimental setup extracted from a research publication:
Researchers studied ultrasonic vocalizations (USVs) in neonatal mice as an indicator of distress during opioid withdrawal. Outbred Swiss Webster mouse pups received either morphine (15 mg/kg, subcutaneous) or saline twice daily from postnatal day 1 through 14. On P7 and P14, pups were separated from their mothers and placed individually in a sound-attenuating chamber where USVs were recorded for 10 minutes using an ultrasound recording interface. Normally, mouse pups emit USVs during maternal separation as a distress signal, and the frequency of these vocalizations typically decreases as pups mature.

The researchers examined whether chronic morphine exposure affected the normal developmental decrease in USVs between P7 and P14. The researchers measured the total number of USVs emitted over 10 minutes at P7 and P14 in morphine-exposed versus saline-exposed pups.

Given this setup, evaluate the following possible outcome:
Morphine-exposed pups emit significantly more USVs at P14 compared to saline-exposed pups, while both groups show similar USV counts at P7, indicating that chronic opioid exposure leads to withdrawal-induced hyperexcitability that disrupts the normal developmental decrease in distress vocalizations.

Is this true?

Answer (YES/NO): YES